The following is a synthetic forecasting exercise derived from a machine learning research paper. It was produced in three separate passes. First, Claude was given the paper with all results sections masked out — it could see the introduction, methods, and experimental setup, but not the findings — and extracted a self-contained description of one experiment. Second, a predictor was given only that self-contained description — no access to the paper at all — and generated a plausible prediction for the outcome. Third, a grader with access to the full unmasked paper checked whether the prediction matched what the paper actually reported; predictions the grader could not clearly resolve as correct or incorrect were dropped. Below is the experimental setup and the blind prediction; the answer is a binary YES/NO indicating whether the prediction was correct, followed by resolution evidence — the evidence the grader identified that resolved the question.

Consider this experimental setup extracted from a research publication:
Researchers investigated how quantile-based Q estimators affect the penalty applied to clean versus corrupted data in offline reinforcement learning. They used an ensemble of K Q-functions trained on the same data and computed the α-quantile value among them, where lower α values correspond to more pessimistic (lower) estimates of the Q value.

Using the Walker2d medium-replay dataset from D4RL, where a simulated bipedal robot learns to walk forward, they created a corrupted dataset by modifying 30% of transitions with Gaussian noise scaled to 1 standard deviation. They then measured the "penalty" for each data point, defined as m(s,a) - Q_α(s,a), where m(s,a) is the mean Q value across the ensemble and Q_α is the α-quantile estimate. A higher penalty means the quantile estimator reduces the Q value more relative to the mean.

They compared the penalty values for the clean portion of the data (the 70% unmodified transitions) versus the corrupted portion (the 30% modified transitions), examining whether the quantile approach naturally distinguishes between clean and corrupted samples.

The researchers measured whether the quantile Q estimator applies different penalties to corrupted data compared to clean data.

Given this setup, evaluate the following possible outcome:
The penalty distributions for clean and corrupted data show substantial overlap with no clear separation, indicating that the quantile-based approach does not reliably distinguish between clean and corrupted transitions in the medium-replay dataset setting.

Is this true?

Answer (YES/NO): NO